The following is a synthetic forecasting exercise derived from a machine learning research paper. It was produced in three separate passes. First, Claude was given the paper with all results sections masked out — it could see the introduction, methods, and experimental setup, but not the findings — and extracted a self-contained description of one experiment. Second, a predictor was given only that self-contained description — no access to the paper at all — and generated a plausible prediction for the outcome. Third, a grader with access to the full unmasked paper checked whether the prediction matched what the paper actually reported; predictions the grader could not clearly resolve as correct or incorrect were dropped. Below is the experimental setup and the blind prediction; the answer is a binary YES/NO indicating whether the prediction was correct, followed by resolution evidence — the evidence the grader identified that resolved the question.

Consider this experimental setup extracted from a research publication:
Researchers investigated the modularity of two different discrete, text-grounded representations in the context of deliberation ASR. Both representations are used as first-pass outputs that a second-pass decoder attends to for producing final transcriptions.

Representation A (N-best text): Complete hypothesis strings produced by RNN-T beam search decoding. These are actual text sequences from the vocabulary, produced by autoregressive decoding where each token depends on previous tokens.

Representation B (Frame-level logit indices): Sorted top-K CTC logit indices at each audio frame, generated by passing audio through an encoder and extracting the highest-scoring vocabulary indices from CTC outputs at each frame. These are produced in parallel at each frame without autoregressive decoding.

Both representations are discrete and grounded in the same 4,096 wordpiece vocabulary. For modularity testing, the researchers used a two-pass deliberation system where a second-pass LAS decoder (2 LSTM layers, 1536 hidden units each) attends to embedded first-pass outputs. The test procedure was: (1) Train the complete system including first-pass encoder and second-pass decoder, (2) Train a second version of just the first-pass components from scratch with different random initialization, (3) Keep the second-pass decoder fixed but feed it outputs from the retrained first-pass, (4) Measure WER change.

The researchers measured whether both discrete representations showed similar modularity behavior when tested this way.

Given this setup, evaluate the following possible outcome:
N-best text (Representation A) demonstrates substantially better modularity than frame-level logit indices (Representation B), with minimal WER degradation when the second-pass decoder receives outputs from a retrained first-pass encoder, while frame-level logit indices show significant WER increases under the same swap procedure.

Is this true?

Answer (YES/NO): NO